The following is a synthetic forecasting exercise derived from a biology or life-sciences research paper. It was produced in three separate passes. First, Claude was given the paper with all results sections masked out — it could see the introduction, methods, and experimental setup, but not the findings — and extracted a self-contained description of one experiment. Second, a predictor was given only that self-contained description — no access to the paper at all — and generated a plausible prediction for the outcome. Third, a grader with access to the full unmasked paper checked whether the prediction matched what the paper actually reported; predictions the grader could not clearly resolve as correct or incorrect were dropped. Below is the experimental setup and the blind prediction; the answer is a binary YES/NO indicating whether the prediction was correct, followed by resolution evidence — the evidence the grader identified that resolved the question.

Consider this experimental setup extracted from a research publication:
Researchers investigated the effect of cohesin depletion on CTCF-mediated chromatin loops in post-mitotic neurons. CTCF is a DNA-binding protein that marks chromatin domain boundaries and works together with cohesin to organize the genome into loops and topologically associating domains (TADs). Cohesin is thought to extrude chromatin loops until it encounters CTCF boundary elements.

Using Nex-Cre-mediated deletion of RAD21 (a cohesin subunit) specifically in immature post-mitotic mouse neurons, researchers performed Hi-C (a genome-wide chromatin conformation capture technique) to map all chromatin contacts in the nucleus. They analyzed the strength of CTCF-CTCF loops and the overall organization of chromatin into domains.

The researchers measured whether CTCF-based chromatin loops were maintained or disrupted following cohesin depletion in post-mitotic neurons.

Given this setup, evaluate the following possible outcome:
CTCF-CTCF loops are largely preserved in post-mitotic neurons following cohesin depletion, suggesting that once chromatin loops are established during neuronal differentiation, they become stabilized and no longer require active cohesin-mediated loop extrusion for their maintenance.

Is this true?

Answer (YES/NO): NO